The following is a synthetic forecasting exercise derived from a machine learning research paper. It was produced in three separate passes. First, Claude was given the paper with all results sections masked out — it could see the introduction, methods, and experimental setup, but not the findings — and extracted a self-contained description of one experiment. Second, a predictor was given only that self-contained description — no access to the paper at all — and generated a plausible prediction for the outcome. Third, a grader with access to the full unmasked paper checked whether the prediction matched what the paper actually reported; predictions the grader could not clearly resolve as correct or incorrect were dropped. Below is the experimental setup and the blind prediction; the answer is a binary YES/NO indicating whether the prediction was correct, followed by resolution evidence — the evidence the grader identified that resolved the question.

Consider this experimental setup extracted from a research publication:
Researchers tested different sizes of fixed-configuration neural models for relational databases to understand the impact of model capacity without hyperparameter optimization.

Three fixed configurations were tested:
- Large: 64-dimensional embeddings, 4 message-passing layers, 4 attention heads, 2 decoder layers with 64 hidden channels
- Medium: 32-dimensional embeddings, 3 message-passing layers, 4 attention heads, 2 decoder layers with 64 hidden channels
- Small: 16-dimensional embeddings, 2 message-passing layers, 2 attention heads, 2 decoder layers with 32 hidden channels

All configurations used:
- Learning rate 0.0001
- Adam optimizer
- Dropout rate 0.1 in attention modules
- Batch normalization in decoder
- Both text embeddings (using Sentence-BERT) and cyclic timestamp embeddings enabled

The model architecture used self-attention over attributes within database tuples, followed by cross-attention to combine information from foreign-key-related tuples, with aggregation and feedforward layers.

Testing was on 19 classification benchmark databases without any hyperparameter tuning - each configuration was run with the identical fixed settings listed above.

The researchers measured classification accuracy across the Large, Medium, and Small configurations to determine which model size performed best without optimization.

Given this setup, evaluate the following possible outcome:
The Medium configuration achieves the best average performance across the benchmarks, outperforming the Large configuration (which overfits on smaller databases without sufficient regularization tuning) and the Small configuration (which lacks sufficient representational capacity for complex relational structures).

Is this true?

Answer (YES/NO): NO